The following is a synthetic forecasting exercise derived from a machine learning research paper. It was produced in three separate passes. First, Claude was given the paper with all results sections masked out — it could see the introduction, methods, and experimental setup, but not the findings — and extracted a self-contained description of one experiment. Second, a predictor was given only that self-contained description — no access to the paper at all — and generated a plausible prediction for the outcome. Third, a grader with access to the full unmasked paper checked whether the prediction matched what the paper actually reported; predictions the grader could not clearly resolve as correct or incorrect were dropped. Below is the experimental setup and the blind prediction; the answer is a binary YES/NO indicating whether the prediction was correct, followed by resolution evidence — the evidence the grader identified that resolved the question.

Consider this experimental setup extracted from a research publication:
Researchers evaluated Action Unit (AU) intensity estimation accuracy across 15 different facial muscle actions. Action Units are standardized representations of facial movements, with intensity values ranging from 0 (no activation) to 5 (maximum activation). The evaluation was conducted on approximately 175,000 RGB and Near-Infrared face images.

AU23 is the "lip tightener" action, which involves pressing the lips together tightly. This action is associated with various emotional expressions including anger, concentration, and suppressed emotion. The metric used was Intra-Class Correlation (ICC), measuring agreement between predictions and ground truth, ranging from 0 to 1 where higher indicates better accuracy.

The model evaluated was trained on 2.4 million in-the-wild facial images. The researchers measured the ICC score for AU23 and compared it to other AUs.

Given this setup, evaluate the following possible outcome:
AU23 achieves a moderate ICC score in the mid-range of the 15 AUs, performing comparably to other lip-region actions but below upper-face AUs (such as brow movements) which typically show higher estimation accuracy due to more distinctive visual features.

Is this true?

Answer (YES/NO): NO